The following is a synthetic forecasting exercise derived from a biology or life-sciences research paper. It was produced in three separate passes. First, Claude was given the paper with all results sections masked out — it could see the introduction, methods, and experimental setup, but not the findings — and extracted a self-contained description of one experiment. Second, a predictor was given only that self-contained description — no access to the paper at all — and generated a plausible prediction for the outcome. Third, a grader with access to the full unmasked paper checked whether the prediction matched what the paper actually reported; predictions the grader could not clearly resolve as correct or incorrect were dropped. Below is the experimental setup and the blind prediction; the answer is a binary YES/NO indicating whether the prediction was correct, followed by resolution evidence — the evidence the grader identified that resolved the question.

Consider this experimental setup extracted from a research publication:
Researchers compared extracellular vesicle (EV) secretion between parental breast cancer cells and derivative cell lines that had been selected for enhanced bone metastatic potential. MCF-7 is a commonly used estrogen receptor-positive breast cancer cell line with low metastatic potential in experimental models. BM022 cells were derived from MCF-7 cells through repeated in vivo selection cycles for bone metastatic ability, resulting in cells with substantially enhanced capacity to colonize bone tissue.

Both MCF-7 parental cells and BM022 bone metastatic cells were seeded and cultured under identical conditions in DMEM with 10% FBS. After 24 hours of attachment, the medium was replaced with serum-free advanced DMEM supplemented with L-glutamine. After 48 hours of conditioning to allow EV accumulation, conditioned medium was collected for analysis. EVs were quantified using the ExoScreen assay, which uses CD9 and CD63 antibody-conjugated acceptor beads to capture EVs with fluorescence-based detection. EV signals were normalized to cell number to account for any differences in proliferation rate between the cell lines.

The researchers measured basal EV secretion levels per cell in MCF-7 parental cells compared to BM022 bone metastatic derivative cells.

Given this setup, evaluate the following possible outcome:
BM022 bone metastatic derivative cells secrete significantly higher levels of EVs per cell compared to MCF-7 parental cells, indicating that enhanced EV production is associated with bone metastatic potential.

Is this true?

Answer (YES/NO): YES